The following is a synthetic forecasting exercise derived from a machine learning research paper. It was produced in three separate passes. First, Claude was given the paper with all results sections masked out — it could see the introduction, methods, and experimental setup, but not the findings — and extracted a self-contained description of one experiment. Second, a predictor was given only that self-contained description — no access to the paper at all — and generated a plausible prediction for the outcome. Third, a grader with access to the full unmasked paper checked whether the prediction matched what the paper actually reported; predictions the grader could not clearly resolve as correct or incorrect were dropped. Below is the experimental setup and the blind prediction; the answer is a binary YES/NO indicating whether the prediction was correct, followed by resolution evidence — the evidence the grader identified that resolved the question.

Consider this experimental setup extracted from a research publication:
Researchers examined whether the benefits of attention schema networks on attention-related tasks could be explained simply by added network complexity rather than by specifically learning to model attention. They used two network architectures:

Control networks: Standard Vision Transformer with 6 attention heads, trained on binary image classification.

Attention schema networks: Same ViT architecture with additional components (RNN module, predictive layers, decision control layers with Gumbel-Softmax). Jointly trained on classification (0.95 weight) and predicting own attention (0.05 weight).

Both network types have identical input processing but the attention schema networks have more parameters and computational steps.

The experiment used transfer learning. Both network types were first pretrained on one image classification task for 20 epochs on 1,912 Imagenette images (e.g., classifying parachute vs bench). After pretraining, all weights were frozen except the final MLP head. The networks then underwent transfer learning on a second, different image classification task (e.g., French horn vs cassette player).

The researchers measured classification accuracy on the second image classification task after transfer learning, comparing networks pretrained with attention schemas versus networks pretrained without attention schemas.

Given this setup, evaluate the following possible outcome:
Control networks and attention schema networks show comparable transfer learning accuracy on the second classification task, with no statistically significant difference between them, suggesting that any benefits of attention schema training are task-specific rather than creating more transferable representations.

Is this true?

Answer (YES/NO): YES